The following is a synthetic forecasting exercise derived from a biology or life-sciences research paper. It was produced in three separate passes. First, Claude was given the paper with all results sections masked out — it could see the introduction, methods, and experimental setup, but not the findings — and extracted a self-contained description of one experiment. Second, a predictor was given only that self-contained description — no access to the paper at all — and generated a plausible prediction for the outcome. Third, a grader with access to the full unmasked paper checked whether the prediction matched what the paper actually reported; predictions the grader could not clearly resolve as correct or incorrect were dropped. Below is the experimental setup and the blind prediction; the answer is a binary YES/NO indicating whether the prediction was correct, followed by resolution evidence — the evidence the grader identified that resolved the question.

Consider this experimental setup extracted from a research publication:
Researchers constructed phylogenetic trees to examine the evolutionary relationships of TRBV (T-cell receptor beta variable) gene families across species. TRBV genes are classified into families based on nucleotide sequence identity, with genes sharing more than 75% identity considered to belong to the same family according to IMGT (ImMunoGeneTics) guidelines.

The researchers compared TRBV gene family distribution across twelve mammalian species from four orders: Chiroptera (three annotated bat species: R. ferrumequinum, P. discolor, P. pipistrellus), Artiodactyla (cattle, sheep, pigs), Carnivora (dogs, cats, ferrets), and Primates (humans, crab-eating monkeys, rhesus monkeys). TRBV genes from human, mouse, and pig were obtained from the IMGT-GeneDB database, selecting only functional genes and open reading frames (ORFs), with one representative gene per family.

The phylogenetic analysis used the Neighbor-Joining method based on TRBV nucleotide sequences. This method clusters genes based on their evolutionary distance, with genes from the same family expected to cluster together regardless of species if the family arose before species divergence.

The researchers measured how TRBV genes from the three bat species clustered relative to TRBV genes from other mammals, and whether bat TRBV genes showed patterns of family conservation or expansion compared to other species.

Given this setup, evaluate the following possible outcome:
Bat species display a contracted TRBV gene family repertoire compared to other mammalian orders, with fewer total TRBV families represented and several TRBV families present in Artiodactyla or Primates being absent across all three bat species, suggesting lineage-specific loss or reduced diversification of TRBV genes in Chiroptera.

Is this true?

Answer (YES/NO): NO